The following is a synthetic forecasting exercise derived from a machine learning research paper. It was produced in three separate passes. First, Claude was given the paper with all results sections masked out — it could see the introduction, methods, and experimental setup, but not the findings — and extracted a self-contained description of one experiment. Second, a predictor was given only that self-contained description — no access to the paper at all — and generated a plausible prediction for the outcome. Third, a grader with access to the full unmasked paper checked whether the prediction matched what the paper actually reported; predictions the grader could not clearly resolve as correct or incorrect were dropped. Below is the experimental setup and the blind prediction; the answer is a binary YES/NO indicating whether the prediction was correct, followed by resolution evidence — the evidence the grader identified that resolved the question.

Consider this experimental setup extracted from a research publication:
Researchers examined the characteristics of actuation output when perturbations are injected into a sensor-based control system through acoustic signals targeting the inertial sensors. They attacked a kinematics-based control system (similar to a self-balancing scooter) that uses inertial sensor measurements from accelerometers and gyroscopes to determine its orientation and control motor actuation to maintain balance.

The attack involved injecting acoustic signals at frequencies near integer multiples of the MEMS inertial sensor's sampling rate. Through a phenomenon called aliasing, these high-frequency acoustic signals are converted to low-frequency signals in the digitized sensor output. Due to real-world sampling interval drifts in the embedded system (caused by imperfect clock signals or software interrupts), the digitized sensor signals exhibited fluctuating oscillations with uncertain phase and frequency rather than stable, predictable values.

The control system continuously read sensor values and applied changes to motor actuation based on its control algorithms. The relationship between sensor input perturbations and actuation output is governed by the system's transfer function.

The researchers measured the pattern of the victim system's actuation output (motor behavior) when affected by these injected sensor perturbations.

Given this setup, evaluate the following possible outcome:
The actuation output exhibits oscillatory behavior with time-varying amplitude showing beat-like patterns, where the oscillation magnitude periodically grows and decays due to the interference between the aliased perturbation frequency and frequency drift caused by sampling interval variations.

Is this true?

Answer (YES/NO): NO